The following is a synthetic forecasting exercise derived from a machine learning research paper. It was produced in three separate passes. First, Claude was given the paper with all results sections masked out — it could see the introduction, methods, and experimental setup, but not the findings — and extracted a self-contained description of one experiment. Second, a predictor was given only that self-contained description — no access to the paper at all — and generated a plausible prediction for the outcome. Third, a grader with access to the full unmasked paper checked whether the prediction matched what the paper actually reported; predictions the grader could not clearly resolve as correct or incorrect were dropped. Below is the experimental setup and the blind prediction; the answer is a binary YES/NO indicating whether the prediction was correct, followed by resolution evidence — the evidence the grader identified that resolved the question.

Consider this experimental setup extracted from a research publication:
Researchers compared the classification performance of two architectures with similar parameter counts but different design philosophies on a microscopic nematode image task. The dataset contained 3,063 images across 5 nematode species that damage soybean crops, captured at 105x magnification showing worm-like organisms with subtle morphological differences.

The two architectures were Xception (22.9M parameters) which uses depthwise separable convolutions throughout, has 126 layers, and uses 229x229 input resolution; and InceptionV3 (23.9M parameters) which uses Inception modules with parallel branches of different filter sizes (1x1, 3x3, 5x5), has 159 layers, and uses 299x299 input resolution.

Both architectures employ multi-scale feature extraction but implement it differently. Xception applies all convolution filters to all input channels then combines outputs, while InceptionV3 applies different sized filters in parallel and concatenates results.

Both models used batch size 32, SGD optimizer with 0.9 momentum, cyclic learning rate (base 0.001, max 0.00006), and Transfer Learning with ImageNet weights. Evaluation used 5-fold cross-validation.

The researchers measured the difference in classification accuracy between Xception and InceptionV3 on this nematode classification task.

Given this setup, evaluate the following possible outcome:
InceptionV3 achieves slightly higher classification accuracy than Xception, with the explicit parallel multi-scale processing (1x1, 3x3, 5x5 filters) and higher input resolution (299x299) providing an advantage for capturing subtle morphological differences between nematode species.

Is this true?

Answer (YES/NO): YES